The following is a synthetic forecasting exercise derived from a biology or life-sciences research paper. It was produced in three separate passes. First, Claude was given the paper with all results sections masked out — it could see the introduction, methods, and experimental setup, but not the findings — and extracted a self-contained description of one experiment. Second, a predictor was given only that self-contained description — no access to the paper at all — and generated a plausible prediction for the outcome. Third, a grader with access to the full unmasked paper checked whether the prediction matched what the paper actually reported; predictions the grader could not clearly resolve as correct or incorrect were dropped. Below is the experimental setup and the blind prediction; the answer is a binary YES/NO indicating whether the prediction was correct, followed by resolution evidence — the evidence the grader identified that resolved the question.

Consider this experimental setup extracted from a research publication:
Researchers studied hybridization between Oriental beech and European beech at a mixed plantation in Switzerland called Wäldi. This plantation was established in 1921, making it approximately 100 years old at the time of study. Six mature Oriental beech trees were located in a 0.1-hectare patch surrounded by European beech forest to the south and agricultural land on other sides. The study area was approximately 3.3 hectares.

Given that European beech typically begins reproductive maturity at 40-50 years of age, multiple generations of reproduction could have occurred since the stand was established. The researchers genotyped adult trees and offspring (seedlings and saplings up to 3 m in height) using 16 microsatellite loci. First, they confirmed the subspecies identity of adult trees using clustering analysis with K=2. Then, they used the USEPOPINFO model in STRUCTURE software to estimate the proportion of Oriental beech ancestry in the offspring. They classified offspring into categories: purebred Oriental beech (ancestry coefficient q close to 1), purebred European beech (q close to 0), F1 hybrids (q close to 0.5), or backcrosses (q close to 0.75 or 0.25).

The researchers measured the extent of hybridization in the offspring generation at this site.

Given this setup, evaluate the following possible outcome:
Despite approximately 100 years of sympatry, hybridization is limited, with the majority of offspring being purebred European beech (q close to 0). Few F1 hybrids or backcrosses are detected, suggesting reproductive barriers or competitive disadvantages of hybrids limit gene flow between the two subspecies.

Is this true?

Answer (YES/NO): NO